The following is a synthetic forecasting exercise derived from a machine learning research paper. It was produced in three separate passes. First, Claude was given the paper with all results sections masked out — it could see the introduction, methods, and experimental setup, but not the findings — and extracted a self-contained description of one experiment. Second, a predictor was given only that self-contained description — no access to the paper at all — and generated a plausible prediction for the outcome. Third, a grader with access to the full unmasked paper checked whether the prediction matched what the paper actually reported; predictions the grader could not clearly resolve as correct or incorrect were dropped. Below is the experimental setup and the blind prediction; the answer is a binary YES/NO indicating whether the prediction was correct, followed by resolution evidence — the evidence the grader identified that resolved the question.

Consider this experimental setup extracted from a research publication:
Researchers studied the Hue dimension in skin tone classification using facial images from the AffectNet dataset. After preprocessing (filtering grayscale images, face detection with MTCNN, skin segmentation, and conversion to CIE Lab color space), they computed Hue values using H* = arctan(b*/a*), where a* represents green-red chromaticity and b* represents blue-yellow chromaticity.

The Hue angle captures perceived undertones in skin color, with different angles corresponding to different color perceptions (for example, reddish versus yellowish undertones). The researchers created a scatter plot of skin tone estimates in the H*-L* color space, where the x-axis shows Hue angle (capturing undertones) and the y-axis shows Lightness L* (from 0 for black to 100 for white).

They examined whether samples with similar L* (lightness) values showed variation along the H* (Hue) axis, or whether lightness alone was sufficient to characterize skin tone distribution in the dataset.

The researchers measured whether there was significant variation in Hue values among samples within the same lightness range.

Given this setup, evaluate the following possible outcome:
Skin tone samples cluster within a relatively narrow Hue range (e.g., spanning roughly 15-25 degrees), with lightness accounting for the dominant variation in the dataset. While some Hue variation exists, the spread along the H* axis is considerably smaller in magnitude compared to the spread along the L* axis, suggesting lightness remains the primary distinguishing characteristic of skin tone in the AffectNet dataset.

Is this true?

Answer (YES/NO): NO